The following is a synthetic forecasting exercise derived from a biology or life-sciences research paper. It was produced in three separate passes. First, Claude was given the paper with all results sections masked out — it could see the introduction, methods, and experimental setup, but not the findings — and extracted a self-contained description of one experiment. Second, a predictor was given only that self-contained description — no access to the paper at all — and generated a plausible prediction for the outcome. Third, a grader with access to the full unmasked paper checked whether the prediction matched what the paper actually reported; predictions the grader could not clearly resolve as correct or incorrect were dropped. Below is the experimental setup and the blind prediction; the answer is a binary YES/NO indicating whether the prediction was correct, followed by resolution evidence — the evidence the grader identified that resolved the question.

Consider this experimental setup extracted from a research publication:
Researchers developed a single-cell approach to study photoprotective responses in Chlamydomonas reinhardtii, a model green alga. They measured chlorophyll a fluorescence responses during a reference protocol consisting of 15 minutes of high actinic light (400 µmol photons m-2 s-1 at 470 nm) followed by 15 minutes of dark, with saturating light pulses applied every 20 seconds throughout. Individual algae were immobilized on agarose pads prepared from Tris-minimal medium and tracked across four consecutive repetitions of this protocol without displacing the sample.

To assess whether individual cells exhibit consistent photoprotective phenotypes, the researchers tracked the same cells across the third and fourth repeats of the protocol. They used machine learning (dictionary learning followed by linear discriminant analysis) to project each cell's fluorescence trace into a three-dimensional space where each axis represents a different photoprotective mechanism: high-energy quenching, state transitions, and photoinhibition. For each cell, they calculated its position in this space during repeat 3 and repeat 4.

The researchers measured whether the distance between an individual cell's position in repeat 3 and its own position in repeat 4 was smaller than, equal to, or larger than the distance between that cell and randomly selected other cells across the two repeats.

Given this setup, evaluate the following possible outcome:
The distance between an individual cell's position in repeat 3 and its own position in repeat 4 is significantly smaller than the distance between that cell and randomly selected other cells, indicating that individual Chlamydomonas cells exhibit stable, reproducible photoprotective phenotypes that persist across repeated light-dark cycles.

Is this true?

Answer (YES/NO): YES